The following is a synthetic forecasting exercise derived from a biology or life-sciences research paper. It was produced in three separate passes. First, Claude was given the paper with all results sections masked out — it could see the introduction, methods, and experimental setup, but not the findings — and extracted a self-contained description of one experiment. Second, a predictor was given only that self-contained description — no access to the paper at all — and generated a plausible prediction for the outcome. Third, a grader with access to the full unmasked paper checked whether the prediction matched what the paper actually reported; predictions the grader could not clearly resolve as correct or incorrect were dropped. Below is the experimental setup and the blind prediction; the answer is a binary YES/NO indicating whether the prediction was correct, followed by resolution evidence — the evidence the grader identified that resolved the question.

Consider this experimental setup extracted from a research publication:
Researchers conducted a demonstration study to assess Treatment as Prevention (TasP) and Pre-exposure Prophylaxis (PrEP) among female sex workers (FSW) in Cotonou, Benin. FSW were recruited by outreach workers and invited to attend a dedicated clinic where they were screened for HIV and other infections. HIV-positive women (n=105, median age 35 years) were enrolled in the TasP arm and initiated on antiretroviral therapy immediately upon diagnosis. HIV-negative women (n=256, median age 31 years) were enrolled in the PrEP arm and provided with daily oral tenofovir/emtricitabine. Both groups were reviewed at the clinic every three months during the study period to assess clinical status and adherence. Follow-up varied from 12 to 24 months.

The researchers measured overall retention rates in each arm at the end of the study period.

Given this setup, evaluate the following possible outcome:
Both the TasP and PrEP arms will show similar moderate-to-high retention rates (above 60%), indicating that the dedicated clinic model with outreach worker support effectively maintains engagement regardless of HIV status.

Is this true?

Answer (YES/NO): NO